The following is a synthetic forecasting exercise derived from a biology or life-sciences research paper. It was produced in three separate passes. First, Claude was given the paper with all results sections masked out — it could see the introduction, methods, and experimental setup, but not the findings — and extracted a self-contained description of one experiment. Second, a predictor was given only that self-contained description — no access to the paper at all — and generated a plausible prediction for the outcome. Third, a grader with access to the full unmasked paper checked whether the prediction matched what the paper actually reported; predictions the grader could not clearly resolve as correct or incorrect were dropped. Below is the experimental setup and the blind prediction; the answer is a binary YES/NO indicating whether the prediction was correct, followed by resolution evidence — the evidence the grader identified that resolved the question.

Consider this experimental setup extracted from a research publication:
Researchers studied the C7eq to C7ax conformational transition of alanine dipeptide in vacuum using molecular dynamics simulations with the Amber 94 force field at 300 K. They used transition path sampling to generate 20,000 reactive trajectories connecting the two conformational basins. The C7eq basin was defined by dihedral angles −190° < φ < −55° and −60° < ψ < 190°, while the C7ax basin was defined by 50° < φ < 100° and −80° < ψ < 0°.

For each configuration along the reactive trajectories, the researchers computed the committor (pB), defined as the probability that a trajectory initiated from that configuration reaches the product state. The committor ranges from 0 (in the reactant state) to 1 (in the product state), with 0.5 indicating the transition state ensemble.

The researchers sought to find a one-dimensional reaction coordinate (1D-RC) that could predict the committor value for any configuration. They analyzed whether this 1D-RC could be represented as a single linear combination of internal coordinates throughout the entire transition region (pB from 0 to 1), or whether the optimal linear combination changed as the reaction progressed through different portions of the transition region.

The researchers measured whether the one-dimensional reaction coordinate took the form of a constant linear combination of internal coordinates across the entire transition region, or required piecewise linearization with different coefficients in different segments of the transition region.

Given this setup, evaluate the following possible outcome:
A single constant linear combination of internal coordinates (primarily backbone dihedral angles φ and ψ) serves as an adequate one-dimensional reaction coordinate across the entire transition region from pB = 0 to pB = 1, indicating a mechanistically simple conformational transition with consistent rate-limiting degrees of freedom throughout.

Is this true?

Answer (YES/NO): NO